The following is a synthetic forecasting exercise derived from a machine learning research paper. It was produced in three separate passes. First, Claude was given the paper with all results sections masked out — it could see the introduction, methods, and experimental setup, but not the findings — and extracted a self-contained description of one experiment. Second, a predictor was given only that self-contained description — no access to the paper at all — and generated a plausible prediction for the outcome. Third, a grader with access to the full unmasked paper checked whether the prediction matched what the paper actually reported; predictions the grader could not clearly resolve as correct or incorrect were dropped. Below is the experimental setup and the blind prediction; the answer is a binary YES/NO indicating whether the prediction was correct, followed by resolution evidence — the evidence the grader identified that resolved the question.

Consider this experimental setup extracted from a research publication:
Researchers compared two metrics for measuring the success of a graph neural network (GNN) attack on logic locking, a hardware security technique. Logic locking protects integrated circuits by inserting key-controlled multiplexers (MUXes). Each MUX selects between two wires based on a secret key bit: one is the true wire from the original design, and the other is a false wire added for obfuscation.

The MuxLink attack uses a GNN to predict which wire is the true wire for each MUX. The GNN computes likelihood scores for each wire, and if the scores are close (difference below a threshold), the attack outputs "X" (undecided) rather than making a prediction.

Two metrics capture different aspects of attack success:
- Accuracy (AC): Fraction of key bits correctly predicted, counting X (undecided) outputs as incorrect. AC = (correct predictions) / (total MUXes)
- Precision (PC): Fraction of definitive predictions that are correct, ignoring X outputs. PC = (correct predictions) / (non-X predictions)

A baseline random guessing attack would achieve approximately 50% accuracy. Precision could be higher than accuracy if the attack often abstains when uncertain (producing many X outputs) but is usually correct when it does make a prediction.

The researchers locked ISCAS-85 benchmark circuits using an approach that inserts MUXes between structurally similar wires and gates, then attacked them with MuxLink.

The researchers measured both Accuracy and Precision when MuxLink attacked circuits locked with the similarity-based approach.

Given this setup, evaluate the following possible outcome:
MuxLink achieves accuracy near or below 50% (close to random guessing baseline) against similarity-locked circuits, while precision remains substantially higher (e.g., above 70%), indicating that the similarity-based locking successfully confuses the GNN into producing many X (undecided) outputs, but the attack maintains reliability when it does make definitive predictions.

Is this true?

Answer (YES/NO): YES